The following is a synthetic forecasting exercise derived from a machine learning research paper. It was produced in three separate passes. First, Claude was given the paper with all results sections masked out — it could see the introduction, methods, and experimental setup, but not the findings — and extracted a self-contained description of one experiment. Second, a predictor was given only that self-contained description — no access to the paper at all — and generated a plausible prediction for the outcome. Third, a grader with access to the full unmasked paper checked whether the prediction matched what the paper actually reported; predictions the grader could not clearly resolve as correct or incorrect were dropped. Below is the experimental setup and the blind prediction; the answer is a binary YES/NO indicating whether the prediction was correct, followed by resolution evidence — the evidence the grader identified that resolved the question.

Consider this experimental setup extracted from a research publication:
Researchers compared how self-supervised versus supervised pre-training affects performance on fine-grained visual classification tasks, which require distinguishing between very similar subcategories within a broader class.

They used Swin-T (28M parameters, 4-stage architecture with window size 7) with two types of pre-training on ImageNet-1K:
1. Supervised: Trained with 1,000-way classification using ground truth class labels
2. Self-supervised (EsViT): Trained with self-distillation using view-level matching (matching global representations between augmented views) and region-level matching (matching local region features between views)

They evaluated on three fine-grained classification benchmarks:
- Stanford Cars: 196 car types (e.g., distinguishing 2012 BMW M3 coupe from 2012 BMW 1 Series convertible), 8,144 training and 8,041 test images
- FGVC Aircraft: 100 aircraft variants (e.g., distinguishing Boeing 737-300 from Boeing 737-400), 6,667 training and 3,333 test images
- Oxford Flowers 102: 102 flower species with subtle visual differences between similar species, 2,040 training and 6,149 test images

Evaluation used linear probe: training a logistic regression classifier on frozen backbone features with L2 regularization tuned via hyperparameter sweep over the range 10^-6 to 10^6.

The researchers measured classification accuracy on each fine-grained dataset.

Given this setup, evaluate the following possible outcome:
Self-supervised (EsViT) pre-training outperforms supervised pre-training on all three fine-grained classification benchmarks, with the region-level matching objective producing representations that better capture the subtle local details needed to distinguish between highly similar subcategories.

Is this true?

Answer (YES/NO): YES